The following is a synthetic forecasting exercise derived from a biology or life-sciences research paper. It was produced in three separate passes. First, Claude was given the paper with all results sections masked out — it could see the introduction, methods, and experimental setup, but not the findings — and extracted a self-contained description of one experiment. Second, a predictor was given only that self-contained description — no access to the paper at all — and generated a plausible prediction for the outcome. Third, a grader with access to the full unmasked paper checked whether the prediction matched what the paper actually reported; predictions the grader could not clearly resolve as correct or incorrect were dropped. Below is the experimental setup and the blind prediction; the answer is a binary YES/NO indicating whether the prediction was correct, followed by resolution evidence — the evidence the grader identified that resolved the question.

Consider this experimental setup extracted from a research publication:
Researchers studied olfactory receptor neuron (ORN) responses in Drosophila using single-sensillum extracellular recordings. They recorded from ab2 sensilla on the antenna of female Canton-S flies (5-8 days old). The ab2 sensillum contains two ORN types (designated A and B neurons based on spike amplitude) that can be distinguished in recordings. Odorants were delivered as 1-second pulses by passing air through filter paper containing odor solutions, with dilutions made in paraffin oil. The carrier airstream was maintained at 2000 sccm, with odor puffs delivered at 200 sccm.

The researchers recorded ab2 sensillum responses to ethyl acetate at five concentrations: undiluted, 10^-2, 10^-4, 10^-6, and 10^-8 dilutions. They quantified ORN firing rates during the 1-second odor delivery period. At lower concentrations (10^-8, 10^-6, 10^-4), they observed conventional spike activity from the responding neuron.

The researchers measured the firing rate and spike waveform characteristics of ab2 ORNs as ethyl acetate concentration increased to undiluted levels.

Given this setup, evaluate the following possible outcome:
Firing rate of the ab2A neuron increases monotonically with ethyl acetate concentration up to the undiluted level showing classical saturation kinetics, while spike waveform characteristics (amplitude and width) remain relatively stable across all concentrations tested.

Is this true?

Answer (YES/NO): NO